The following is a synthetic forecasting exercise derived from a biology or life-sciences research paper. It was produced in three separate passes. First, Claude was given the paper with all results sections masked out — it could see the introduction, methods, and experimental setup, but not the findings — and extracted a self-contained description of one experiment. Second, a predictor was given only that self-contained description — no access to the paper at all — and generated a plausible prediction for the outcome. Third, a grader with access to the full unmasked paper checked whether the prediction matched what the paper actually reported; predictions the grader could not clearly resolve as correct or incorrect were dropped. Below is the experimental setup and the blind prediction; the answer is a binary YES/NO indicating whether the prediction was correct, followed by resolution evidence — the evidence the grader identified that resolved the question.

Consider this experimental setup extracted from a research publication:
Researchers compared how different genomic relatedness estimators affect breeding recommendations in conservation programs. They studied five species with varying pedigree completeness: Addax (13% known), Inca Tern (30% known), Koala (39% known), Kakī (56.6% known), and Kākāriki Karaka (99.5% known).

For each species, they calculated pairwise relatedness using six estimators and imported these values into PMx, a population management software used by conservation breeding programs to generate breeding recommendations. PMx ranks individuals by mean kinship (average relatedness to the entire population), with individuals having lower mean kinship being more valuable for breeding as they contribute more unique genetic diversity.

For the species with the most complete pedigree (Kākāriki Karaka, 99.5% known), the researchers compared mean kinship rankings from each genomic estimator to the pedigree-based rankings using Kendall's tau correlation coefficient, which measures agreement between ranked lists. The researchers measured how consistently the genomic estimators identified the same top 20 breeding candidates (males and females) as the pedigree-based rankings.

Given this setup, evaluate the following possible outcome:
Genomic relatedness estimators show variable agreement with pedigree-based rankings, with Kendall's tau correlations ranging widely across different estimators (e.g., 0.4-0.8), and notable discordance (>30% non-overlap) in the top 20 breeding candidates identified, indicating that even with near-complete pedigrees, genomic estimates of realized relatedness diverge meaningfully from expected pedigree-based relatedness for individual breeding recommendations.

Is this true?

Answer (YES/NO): NO